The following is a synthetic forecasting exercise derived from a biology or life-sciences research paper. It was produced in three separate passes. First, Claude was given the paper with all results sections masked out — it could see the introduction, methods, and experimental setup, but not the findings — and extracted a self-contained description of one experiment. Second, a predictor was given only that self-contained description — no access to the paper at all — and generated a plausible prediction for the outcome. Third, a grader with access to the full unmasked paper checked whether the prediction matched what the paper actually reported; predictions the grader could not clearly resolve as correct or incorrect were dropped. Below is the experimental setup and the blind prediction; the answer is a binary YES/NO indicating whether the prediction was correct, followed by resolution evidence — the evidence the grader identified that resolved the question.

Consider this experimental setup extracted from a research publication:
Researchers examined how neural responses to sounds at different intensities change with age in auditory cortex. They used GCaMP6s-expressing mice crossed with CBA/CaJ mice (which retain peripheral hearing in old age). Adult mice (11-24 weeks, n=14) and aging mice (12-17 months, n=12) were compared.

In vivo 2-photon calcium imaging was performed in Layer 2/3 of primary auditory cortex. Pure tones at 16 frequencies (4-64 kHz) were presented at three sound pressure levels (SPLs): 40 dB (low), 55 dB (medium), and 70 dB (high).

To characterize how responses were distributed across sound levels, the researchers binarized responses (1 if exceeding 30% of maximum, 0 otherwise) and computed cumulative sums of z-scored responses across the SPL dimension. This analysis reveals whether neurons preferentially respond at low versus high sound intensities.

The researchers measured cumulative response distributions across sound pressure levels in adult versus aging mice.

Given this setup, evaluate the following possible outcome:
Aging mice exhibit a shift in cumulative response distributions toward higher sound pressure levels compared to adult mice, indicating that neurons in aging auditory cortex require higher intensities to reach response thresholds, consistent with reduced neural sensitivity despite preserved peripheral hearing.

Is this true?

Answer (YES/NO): NO